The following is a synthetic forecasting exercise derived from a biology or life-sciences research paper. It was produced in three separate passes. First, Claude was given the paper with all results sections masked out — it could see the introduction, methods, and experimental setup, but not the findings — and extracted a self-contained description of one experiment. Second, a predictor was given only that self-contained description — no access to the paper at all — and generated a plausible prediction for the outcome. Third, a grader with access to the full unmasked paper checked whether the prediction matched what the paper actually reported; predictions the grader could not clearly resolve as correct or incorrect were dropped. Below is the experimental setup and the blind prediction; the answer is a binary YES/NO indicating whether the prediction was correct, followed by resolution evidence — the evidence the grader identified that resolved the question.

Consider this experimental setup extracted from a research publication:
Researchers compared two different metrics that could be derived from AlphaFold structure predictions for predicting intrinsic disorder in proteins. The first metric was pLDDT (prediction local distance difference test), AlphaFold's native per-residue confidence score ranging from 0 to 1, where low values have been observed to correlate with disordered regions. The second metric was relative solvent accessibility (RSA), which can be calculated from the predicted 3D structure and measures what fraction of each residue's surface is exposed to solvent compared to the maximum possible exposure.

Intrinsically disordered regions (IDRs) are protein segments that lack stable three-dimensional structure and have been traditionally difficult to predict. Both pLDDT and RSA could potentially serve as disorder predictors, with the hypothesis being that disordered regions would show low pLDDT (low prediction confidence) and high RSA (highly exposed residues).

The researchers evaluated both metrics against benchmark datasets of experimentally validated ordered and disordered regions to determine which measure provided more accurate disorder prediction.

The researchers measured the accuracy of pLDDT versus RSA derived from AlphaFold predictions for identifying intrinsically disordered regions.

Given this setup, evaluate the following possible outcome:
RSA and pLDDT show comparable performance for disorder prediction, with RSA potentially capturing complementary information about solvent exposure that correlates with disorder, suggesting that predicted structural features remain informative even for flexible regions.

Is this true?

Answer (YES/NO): NO